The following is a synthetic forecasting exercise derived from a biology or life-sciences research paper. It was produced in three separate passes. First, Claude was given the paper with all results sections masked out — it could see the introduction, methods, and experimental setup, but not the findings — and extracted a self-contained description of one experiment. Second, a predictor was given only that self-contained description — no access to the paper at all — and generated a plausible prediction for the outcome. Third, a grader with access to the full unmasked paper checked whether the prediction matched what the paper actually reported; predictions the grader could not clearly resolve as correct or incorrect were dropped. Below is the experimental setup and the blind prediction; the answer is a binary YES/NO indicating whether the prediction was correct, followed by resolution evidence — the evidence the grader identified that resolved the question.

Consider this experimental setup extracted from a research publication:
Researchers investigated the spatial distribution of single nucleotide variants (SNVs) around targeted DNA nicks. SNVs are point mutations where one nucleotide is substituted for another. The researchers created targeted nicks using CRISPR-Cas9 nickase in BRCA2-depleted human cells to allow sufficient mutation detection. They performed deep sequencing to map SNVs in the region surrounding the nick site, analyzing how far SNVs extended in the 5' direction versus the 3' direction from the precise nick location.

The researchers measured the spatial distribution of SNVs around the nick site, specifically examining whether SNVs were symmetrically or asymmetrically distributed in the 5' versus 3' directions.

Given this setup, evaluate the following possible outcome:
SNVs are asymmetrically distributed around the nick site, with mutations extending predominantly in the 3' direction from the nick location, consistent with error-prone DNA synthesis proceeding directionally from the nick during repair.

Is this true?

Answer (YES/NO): YES